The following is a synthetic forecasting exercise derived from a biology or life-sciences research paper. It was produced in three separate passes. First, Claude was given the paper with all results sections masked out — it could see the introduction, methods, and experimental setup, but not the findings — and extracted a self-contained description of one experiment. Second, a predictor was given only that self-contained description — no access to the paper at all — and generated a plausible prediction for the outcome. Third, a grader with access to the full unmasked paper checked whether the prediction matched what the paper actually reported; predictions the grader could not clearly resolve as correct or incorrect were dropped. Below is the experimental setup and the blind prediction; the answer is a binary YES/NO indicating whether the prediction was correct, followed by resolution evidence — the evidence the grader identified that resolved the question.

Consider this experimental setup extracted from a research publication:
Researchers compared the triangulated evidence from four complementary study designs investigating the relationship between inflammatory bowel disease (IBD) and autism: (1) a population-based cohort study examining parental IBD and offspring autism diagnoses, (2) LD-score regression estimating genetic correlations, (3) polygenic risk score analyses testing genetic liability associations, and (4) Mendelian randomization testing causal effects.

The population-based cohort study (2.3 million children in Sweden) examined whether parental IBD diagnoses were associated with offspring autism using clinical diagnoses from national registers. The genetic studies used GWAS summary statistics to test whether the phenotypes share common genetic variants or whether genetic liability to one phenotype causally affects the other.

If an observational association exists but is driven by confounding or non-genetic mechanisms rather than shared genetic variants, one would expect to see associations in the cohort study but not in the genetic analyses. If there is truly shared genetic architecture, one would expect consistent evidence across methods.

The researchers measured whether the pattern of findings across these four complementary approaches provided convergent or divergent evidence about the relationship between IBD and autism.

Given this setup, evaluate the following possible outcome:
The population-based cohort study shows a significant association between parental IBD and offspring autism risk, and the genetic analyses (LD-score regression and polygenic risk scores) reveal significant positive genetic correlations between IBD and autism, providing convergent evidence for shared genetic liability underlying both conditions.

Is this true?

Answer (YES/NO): NO